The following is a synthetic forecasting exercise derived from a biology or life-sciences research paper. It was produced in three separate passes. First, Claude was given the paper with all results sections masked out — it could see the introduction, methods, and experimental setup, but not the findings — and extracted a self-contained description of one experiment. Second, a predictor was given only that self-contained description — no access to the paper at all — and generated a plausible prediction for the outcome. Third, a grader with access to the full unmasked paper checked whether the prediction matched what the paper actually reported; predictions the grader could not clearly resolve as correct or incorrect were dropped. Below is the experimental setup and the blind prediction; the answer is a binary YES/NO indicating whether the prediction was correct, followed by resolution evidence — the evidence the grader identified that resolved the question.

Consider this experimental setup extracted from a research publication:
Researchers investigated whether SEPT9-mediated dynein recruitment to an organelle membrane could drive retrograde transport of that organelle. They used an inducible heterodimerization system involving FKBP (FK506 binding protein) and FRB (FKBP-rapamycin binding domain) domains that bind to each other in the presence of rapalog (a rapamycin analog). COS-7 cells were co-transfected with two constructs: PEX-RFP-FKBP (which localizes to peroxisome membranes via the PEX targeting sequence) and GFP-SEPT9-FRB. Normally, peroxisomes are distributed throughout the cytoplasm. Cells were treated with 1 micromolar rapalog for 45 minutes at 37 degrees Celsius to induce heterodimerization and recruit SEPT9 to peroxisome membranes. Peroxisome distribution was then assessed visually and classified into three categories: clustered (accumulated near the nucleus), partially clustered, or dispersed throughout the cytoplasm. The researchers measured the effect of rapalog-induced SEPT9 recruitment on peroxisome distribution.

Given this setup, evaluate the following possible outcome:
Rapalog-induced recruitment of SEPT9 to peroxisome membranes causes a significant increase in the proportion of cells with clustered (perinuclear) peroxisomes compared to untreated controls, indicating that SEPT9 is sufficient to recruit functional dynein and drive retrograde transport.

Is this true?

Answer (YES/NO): YES